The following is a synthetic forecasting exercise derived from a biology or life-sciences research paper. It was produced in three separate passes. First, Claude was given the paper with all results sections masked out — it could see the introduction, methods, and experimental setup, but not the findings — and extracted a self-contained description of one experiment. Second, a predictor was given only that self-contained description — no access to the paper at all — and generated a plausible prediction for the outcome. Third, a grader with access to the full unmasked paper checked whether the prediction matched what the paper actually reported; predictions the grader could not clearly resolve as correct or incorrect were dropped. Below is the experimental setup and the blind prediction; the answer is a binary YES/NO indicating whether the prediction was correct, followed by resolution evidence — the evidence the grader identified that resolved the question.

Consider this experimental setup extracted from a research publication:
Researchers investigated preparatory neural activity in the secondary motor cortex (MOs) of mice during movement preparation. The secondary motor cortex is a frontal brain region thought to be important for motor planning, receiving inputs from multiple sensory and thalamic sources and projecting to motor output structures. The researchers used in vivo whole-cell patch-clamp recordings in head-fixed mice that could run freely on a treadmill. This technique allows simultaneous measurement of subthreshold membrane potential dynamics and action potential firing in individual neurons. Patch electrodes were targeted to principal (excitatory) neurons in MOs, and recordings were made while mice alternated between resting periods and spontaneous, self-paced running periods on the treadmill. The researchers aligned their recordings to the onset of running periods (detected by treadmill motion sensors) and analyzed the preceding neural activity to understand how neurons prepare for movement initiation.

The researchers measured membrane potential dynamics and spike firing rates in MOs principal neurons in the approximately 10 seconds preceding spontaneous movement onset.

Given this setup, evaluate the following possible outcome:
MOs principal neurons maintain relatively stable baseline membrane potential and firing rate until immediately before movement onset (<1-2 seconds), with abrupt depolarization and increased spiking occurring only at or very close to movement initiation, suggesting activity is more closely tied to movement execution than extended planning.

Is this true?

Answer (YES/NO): NO